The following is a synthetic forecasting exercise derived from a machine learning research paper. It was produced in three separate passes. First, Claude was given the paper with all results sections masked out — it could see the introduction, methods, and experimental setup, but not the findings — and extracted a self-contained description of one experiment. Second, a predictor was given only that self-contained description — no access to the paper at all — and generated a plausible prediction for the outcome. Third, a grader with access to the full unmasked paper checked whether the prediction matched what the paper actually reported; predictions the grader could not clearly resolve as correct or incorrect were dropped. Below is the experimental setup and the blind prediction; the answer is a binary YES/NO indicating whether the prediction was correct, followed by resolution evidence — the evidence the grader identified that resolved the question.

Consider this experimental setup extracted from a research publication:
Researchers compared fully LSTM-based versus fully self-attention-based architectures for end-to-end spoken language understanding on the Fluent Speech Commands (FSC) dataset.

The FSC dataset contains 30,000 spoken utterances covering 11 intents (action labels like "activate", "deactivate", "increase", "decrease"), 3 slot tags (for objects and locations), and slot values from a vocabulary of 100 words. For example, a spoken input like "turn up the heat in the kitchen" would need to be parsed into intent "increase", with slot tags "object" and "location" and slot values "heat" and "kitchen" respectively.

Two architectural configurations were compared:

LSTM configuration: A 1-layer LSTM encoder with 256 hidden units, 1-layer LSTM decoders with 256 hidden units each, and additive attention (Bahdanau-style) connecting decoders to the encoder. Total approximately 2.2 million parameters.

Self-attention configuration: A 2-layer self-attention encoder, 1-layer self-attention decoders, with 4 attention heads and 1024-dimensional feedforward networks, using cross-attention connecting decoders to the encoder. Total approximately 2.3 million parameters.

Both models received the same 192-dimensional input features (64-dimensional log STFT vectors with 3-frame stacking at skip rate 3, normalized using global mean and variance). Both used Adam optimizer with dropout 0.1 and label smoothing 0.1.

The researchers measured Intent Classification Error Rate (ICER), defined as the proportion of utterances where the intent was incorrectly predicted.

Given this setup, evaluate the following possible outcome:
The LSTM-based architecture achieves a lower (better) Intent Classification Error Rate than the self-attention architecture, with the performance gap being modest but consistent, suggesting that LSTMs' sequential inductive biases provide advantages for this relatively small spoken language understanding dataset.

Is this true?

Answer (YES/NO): NO